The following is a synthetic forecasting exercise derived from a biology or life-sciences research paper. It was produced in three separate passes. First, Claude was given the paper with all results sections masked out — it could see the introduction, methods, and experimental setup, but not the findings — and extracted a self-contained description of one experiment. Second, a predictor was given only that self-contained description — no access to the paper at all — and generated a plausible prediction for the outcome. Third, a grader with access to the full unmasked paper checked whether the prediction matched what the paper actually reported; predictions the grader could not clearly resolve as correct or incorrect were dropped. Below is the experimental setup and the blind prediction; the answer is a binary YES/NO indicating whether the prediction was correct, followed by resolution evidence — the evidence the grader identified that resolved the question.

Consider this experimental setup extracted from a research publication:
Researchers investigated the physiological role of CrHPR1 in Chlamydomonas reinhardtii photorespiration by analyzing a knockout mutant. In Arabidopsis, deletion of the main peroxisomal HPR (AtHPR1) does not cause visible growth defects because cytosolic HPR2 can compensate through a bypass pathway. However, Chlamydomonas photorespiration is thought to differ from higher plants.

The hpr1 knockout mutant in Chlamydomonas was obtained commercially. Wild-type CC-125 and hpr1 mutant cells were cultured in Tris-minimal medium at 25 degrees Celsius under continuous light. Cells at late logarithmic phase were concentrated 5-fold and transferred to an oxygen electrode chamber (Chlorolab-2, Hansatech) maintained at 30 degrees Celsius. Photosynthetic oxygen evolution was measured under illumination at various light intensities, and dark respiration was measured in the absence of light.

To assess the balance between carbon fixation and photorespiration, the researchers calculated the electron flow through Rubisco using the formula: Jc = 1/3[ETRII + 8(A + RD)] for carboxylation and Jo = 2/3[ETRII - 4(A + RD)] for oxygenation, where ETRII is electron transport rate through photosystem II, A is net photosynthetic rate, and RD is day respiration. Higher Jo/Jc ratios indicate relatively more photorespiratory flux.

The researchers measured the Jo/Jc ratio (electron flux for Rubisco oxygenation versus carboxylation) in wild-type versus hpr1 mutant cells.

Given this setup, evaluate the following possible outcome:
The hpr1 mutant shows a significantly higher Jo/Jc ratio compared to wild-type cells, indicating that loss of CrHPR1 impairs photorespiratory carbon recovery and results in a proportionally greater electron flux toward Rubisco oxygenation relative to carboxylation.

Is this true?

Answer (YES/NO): NO